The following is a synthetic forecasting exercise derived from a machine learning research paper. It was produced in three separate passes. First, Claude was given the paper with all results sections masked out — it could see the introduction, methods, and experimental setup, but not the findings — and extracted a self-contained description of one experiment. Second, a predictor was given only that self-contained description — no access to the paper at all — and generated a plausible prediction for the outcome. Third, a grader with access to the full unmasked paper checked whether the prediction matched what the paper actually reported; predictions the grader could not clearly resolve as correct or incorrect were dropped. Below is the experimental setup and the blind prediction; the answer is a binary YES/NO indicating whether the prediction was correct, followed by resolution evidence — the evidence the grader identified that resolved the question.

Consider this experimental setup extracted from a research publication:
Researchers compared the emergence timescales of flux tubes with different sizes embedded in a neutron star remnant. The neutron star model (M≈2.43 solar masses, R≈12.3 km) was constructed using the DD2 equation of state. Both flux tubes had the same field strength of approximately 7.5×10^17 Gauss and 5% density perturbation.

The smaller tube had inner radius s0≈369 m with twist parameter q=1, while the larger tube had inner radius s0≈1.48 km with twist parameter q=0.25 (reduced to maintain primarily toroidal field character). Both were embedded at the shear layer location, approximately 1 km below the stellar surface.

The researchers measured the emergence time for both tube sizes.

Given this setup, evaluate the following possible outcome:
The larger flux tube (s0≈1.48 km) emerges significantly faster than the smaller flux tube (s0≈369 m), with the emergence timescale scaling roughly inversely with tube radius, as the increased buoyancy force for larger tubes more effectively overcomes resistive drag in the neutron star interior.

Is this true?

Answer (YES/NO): NO